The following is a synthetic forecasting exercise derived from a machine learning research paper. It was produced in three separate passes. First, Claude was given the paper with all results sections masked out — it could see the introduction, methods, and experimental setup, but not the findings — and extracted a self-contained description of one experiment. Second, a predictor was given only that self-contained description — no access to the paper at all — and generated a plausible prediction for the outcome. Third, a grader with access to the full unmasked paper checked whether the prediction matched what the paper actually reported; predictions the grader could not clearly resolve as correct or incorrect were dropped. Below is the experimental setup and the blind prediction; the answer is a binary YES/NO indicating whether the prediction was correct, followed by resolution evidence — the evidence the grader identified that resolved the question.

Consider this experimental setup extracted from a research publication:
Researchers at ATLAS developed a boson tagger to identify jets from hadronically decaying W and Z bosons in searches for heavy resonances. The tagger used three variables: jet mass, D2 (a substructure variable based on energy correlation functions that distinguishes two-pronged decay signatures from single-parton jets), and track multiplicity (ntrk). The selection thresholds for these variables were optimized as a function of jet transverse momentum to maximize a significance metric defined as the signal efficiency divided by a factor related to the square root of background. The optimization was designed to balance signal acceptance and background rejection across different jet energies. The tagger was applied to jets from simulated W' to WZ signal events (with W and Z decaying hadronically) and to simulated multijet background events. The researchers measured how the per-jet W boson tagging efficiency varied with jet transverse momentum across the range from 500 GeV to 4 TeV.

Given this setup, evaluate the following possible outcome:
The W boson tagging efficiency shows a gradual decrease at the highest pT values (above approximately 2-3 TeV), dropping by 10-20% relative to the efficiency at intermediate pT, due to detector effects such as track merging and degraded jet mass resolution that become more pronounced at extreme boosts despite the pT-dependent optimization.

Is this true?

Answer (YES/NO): NO